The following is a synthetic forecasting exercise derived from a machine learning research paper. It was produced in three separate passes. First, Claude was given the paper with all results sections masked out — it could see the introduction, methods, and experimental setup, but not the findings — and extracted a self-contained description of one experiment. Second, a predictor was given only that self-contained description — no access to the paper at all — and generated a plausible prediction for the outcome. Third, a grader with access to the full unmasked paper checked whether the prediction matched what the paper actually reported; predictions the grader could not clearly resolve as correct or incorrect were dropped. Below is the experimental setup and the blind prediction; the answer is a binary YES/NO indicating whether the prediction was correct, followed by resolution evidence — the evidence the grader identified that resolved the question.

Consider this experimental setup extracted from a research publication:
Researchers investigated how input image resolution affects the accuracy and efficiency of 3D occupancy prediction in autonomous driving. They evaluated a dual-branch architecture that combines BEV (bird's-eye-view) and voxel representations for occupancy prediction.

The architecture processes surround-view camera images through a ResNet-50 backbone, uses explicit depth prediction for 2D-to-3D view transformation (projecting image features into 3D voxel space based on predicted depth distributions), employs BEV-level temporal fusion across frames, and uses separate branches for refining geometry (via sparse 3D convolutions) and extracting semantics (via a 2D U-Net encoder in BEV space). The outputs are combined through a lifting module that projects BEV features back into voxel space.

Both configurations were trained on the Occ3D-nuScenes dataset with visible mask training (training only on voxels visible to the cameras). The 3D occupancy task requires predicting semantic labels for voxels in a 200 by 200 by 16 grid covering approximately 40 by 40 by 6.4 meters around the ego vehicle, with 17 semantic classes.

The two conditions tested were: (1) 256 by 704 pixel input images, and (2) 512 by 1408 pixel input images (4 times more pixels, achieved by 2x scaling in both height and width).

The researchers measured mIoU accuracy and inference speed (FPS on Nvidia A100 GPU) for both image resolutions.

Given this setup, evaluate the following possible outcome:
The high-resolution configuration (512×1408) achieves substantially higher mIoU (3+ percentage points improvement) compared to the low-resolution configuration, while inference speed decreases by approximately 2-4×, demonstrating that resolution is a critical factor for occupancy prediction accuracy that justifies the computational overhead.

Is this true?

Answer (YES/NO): NO